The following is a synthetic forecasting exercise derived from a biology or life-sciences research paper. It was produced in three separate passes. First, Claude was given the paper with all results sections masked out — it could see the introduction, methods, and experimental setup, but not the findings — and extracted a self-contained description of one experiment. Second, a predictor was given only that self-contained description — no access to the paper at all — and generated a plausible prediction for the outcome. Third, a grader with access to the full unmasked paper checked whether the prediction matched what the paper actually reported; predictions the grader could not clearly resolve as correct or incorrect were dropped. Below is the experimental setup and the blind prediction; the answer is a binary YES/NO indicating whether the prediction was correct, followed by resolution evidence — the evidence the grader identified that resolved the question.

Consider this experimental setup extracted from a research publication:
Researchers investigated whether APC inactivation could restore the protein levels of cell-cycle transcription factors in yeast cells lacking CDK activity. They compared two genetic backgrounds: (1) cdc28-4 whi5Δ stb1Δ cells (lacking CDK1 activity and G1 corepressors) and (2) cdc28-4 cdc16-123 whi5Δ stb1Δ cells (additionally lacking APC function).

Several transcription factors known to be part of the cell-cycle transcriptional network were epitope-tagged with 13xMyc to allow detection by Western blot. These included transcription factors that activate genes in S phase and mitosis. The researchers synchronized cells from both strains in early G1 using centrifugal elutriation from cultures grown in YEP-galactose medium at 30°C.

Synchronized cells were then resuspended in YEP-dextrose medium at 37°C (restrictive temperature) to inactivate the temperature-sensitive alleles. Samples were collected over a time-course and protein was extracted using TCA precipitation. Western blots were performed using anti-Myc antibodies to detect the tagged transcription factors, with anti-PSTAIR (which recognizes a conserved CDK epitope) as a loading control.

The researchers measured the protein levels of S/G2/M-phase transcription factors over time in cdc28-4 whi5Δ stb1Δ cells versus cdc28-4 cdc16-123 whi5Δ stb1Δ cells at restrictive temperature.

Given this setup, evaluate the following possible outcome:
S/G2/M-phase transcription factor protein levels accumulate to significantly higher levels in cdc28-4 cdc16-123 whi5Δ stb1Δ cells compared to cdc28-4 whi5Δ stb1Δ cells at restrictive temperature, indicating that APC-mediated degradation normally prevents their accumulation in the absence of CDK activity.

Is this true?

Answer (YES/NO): YES